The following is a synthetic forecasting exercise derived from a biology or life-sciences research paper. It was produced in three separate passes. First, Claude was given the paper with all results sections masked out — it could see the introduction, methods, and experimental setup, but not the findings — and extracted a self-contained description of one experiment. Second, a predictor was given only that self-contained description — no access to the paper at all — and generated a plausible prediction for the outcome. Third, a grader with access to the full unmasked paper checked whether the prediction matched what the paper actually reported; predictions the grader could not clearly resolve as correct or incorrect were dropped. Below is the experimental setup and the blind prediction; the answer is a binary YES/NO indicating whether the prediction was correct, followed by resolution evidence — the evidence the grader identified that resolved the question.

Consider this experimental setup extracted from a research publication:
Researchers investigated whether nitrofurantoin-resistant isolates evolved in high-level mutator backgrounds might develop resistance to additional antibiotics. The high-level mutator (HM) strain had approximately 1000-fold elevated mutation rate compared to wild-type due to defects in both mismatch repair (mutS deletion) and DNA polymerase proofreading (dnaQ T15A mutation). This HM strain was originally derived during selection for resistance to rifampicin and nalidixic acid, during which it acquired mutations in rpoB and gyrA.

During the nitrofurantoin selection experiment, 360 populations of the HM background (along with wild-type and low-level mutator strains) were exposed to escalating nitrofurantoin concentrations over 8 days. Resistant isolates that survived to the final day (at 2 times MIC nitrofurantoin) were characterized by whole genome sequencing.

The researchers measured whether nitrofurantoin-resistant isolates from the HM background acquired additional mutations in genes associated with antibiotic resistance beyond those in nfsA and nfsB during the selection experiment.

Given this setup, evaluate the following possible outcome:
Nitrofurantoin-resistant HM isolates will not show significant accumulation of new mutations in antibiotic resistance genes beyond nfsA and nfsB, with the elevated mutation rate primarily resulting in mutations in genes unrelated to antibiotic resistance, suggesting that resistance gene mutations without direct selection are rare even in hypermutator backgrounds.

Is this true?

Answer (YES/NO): NO